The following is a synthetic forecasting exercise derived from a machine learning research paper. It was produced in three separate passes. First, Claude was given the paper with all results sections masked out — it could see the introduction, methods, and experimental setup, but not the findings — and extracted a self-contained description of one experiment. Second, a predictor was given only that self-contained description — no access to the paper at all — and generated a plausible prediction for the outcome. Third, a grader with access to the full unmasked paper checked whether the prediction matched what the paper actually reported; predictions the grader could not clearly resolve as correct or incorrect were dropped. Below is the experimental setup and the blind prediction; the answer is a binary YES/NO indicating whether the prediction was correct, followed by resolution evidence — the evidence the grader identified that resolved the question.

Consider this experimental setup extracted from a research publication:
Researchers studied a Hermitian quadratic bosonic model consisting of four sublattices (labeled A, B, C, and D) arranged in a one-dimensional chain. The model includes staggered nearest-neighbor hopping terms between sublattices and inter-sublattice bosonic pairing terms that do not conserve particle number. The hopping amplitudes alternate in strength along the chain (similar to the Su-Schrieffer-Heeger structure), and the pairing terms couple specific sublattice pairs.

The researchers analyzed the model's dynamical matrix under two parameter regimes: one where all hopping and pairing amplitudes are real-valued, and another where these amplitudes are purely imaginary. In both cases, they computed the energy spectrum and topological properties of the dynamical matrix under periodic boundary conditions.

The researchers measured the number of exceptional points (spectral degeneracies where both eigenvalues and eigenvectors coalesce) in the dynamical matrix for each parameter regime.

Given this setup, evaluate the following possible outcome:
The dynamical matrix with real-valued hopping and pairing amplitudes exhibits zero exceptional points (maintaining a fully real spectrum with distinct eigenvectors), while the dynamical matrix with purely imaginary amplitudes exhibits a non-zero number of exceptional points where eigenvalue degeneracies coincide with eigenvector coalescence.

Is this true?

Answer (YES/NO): NO